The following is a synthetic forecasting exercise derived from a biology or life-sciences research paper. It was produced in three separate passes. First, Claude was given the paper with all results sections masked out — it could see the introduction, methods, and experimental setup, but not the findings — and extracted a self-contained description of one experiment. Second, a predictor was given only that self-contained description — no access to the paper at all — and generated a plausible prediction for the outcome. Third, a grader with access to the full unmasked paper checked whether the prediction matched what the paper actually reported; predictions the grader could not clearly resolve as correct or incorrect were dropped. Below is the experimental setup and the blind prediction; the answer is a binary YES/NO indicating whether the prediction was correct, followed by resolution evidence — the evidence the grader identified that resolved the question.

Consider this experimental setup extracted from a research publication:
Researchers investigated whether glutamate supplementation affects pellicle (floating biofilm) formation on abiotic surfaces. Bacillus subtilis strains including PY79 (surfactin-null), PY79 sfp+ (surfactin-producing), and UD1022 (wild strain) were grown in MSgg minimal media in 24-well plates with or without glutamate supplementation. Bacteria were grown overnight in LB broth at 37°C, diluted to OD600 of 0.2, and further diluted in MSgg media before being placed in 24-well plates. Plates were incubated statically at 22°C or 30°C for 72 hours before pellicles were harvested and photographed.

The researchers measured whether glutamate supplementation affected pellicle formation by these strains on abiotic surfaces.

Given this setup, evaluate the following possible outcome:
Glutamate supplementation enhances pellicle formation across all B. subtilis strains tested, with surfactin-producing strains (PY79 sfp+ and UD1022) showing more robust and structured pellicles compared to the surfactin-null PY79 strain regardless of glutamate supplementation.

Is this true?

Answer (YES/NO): NO